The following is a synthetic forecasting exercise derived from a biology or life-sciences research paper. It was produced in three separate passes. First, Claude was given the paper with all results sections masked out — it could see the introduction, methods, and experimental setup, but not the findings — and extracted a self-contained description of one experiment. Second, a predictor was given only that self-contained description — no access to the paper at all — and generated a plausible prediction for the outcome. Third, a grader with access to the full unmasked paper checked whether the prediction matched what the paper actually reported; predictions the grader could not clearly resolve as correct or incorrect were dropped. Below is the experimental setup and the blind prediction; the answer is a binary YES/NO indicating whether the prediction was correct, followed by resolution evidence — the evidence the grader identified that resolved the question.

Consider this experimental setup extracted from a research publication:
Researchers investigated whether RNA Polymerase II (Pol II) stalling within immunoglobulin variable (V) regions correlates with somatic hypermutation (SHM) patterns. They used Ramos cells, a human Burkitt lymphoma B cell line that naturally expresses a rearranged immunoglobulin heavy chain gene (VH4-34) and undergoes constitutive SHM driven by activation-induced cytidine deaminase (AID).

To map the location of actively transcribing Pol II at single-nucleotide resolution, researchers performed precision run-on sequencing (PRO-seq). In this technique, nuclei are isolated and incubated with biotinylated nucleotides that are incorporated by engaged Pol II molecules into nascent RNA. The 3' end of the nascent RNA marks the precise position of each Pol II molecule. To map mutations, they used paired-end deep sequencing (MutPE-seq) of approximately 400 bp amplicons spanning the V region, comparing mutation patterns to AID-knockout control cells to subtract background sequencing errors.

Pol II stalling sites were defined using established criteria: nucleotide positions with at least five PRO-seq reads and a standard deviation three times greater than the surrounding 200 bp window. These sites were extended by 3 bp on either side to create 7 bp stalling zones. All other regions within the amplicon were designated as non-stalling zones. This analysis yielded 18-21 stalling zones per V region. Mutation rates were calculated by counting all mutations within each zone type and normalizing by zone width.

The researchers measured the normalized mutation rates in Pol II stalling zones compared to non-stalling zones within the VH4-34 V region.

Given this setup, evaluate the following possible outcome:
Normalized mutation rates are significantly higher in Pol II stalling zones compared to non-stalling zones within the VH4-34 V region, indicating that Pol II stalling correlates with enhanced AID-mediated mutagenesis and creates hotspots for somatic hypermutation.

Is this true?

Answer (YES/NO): NO